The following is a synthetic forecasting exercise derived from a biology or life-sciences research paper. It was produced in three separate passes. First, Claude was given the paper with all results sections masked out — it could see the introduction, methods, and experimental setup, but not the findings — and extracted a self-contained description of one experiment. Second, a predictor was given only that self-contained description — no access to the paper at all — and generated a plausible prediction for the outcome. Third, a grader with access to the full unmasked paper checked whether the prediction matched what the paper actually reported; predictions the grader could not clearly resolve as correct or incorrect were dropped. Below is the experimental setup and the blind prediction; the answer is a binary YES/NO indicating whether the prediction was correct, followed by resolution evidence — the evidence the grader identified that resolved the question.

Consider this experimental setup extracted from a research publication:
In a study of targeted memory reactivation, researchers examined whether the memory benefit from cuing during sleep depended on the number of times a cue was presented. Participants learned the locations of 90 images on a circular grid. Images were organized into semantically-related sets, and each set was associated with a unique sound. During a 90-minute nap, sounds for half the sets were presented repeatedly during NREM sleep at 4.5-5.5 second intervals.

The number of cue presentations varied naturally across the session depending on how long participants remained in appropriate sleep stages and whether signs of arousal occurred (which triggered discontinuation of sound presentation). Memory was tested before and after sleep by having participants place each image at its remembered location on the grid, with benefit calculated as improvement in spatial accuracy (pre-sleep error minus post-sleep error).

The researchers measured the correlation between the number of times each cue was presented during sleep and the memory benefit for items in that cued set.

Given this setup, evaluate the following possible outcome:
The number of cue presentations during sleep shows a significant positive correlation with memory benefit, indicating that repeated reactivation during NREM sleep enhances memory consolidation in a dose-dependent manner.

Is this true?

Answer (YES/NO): NO